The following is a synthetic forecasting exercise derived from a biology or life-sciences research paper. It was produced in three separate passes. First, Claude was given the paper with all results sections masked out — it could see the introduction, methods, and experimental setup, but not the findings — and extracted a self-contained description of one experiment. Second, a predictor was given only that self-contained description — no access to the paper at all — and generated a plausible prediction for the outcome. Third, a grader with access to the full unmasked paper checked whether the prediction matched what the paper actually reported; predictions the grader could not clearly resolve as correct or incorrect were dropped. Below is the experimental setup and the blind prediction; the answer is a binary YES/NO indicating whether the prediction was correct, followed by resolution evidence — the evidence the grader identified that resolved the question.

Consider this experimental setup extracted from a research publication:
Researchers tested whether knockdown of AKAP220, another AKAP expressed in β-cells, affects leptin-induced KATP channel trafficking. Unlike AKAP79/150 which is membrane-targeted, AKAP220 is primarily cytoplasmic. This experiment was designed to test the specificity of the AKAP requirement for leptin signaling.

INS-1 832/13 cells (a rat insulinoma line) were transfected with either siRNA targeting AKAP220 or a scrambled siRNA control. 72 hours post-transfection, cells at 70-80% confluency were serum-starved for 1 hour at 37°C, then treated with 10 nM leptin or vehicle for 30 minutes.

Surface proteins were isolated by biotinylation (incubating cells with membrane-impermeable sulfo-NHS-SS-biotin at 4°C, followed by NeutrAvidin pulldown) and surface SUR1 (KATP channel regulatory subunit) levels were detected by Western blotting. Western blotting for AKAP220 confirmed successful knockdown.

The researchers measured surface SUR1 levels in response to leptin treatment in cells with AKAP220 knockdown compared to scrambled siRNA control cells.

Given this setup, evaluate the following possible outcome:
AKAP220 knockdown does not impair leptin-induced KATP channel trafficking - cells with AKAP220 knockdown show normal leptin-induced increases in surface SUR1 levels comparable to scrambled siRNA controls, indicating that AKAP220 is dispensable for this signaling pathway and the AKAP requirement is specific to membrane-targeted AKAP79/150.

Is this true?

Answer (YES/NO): YES